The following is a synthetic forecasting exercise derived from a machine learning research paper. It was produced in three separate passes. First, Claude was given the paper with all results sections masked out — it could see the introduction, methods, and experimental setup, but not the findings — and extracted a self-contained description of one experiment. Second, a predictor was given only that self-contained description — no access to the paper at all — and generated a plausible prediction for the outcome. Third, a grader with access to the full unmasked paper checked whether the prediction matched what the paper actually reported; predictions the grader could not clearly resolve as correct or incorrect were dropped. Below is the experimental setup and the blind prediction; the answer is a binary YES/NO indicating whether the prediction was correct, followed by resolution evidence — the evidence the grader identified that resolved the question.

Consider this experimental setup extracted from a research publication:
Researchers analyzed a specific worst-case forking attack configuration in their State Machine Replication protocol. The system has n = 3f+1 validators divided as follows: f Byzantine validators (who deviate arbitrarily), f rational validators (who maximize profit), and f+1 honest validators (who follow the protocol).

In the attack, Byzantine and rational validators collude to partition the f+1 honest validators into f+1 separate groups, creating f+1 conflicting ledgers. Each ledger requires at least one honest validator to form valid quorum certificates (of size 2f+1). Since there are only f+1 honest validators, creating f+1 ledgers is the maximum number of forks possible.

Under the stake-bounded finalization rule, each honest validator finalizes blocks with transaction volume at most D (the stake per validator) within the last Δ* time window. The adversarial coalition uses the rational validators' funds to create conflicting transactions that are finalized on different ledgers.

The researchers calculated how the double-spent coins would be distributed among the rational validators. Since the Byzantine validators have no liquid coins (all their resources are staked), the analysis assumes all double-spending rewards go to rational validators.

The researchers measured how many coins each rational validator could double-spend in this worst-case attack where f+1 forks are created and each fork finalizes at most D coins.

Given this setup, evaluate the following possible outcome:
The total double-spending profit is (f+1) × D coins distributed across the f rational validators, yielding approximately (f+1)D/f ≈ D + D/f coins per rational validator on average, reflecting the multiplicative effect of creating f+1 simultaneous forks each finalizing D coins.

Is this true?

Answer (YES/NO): NO